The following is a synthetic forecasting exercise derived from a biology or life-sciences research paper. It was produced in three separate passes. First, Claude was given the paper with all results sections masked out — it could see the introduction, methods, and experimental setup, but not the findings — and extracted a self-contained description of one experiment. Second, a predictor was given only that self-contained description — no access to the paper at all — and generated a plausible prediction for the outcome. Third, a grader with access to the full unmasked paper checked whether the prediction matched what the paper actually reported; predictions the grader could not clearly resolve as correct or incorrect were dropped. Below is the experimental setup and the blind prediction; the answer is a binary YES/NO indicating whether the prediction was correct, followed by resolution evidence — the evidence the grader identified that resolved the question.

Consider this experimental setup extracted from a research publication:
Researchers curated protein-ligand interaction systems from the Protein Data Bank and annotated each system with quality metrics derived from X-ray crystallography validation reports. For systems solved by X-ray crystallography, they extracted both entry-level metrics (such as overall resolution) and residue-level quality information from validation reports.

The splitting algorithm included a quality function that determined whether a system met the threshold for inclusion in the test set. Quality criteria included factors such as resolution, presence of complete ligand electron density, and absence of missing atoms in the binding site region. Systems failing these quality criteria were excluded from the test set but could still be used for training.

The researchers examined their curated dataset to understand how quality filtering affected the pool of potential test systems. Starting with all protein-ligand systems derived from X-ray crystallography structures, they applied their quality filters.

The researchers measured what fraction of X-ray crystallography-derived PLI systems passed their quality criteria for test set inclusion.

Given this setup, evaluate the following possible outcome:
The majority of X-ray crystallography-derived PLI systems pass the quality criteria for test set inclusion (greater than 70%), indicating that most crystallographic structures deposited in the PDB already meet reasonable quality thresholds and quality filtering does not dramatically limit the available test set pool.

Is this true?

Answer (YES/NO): NO